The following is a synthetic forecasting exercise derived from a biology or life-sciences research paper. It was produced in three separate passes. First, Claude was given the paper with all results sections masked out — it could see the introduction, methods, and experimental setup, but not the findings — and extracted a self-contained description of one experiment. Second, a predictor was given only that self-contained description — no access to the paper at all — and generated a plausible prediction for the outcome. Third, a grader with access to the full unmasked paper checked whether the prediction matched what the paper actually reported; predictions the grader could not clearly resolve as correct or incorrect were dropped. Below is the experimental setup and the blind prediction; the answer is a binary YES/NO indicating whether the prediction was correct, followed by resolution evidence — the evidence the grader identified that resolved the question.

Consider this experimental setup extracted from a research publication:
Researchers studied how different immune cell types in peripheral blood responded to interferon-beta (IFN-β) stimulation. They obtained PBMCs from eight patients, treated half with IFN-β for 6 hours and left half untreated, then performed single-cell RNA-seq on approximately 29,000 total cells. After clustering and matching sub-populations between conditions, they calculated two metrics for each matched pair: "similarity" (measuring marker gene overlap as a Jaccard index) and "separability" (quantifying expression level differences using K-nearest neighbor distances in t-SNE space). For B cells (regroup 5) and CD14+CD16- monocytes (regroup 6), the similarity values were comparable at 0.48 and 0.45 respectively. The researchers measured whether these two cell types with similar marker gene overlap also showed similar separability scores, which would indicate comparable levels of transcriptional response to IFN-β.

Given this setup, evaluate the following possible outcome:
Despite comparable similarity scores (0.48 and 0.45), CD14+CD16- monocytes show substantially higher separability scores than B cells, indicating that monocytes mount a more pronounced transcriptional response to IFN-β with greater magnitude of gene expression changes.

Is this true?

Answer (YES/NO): YES